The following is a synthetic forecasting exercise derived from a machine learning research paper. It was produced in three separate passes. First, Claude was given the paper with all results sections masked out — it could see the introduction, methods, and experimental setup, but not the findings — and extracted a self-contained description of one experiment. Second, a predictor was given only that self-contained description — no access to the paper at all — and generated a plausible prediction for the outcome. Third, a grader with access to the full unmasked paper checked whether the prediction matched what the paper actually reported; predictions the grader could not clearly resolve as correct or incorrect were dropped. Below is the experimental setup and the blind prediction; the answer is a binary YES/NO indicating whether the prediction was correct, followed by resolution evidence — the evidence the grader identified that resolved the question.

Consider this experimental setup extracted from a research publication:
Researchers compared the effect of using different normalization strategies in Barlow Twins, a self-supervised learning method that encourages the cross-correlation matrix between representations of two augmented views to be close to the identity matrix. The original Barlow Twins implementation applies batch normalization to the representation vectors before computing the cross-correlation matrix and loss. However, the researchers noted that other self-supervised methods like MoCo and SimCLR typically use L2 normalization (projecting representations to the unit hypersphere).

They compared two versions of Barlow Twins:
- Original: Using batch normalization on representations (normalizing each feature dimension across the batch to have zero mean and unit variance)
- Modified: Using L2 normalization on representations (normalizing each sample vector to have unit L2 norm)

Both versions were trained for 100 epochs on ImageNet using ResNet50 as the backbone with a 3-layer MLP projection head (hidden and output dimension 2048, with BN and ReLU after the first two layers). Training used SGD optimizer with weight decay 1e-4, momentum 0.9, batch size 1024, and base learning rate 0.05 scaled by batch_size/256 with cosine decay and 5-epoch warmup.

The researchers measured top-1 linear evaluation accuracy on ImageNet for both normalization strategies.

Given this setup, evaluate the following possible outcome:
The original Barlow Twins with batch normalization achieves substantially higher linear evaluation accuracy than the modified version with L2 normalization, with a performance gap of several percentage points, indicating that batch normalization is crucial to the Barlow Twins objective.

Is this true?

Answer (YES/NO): NO